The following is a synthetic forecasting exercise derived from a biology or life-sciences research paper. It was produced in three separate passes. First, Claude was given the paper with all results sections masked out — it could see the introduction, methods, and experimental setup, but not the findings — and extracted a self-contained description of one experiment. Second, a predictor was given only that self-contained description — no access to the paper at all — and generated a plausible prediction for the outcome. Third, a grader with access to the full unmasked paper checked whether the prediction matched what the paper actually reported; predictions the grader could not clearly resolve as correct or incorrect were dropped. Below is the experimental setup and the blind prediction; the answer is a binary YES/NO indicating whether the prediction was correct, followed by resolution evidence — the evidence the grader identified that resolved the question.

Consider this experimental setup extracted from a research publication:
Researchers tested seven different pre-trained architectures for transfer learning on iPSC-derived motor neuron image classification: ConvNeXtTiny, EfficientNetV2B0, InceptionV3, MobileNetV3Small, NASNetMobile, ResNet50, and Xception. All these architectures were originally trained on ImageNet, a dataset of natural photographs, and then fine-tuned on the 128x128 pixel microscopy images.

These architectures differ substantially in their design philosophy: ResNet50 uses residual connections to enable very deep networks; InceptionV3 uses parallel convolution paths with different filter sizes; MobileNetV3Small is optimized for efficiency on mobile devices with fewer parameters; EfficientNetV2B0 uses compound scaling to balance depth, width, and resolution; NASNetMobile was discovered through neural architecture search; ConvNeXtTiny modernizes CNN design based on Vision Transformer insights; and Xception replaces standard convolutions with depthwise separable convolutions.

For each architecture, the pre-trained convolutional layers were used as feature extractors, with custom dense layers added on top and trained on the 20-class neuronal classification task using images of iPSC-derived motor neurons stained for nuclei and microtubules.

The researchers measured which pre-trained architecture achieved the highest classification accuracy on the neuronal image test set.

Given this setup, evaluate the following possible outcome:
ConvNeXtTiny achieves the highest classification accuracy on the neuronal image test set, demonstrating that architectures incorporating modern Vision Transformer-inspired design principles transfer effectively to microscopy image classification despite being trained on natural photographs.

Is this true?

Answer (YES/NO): NO